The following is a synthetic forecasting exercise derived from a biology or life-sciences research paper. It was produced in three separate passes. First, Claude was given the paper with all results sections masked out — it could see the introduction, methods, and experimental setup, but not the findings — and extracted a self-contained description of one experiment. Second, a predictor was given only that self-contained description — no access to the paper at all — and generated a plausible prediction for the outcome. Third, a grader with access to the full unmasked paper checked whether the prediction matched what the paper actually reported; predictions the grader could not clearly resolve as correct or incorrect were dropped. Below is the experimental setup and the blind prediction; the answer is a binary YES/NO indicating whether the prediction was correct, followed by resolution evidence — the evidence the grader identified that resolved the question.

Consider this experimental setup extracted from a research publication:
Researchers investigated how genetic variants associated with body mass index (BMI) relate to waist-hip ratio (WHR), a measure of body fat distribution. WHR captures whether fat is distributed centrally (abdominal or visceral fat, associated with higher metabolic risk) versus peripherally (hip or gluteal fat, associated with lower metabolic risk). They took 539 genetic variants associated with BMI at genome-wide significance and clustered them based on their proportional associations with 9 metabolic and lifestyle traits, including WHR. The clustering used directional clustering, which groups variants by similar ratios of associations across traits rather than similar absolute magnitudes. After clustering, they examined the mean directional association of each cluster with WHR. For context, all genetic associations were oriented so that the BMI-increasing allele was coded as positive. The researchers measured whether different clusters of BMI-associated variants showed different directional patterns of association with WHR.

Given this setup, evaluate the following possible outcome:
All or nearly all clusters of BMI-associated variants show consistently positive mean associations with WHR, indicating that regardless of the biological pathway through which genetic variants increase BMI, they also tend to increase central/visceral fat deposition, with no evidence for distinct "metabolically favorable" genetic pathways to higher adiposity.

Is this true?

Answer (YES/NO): NO